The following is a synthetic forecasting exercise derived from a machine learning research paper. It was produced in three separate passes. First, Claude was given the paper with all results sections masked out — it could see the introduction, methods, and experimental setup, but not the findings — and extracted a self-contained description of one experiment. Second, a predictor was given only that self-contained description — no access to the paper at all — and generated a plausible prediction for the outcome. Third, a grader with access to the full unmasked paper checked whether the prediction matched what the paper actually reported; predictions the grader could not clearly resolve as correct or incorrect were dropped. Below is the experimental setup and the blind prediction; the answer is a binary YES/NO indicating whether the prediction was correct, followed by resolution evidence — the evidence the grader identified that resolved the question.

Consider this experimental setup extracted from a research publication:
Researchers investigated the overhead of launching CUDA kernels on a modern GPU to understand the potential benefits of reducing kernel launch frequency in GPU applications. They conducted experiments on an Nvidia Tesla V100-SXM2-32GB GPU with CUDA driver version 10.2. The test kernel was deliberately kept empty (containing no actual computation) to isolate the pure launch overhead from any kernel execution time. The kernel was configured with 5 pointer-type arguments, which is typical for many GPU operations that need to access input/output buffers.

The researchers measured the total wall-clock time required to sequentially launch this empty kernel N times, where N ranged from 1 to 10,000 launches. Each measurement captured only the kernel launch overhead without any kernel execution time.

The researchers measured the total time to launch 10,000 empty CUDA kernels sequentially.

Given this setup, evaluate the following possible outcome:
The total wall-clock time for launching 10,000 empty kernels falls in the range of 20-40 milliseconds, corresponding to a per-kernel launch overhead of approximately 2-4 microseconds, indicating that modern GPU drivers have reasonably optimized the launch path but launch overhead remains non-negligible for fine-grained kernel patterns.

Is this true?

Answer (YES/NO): YES